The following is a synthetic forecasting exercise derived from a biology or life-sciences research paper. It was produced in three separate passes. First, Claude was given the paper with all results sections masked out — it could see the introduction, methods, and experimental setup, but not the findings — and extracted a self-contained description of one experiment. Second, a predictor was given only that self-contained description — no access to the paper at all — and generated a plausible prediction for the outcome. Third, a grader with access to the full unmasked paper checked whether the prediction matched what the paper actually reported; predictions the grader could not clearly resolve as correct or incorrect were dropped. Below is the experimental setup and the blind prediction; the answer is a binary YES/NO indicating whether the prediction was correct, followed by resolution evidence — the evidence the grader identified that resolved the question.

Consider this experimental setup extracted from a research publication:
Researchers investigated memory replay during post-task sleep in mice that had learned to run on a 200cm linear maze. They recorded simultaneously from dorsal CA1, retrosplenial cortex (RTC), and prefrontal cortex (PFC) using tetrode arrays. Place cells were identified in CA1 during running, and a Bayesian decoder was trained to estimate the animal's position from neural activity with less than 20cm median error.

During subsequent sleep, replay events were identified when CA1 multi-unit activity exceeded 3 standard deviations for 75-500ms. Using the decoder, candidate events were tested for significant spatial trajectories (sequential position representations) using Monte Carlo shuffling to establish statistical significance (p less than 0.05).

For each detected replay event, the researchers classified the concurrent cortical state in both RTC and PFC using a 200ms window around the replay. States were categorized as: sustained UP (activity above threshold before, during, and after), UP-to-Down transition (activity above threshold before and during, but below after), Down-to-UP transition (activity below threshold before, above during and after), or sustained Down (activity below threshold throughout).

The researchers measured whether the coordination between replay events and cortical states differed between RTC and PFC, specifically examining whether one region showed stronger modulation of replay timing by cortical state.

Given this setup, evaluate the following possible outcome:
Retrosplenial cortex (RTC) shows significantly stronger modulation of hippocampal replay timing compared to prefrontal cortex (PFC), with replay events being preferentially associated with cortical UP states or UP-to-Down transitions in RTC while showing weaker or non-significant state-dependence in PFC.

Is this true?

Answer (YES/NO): NO